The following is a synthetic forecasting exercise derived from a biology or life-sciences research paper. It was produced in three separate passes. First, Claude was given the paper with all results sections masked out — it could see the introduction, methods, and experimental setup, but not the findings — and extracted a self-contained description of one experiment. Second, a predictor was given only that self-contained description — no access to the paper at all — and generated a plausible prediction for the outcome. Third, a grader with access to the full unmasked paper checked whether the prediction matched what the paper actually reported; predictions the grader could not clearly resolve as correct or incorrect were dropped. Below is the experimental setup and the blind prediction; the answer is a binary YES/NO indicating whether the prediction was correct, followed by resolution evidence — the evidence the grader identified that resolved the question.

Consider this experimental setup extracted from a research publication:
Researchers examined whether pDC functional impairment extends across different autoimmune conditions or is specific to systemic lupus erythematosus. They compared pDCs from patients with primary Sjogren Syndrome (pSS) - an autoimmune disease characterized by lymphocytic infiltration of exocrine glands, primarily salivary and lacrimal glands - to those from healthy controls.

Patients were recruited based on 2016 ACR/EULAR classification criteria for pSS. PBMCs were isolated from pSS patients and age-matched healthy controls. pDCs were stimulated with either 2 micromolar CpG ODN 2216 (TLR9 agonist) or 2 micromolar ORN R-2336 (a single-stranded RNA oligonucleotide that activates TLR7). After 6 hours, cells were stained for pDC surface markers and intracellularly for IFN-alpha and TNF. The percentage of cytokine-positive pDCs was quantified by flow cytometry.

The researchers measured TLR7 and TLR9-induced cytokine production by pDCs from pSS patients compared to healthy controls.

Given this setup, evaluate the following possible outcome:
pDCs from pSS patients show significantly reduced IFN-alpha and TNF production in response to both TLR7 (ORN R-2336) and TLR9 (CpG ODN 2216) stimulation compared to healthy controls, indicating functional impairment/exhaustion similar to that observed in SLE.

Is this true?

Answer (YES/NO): YES